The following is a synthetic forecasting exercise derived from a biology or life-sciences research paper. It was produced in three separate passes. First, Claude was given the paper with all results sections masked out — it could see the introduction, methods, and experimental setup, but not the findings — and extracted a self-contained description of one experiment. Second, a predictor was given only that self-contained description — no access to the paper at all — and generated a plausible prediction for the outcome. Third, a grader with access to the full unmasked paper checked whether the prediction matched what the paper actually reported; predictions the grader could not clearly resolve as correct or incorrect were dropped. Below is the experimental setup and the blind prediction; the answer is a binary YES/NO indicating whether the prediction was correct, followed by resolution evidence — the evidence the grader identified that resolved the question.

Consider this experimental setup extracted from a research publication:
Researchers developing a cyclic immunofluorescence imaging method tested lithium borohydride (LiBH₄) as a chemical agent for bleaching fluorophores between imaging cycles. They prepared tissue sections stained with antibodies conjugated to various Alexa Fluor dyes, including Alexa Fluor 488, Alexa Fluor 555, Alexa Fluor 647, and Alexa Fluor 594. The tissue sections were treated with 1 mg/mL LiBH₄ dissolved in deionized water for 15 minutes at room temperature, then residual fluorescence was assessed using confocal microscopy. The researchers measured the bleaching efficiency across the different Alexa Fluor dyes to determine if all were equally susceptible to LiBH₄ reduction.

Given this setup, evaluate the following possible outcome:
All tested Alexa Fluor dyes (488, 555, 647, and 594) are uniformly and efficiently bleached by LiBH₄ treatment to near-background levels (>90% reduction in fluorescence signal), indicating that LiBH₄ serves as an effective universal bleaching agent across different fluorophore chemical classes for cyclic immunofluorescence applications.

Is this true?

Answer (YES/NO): NO